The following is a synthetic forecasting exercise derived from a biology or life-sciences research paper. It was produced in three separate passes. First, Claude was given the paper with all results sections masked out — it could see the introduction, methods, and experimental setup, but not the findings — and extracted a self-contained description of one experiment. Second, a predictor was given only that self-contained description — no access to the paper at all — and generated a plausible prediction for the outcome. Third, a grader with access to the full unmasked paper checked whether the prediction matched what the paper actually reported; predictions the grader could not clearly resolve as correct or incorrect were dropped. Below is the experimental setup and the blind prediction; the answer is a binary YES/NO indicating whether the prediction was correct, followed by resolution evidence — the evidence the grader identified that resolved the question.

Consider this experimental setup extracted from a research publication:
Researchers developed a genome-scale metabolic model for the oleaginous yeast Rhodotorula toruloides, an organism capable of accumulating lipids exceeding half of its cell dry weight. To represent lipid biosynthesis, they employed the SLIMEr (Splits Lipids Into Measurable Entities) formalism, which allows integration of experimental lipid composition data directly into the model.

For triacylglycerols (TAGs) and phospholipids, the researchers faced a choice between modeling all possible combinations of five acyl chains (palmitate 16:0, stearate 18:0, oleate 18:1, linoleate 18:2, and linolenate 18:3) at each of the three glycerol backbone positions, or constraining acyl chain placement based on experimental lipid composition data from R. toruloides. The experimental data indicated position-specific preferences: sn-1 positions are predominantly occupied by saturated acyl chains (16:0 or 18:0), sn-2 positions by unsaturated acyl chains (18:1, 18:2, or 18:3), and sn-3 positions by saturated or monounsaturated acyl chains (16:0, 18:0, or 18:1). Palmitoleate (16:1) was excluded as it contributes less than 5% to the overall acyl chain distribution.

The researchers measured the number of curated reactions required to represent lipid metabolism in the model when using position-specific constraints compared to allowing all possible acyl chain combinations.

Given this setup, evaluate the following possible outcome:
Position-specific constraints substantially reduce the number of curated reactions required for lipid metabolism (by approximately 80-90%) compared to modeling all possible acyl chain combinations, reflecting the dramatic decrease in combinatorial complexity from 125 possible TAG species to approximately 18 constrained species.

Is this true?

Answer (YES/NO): YES